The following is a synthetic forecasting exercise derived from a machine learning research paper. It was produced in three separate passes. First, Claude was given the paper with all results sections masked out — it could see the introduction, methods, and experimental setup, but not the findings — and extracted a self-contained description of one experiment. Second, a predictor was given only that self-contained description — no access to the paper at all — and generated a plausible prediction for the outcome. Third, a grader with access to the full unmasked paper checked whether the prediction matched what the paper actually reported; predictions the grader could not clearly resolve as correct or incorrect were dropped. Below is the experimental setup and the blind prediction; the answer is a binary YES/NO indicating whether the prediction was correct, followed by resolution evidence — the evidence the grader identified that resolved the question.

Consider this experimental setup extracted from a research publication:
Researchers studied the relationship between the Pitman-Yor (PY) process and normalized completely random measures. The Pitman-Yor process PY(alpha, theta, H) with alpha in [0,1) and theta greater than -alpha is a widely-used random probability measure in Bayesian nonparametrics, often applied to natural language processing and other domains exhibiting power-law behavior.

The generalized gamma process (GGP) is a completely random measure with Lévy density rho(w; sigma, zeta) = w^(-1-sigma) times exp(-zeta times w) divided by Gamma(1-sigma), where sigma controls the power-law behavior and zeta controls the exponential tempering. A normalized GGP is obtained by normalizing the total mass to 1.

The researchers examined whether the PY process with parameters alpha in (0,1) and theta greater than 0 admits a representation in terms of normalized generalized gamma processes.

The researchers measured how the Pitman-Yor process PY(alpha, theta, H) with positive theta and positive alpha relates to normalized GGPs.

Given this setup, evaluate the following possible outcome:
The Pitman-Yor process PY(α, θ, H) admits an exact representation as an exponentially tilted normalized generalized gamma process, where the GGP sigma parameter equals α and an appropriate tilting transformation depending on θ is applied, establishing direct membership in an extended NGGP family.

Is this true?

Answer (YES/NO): NO